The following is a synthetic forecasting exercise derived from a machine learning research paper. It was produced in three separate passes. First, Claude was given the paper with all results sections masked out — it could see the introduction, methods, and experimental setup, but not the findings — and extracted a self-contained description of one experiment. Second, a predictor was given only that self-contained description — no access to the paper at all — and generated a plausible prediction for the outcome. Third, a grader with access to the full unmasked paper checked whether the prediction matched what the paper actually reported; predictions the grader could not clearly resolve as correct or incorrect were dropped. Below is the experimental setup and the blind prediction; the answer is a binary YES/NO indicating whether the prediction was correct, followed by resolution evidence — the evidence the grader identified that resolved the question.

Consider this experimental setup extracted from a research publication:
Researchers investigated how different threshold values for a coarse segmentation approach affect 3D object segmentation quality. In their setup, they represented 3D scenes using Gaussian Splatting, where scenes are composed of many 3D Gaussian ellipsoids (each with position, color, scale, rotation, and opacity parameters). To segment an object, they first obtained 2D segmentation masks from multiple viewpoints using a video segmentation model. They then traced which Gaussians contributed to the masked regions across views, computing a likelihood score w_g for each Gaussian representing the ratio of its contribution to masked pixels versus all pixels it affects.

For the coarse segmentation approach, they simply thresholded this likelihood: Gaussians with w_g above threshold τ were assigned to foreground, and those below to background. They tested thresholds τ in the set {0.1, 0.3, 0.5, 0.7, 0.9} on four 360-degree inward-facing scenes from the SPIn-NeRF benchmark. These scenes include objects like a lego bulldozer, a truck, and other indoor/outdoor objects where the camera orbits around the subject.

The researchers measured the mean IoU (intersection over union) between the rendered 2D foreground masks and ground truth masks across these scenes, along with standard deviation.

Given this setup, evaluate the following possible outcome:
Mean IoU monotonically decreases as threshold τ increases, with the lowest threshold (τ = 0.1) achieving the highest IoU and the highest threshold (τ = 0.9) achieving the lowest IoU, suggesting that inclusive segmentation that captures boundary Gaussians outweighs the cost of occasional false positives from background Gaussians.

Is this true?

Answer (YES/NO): NO